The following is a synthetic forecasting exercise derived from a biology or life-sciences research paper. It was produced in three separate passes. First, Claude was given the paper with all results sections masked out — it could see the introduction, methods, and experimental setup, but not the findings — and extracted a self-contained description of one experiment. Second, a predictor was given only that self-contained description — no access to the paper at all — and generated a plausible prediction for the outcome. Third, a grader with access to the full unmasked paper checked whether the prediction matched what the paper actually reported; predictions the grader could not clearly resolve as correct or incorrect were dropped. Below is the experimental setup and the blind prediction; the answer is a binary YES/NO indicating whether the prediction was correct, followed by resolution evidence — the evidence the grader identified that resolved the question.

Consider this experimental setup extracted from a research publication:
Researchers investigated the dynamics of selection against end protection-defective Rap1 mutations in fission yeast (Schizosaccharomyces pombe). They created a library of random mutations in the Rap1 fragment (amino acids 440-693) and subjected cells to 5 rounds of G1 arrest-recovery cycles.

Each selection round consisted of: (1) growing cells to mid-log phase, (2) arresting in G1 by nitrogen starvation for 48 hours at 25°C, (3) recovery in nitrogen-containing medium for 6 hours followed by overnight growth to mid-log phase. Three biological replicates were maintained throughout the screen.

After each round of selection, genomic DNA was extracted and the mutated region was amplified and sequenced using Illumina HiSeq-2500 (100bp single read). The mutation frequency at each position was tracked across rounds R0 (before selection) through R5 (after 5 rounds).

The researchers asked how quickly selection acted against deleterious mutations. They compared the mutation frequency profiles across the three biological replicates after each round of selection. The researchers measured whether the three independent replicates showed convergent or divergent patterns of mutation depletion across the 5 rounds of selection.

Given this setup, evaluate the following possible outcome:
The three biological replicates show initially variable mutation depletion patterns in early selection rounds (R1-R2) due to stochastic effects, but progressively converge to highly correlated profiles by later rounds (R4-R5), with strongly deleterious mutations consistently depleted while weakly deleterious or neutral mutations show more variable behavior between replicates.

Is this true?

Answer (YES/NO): NO